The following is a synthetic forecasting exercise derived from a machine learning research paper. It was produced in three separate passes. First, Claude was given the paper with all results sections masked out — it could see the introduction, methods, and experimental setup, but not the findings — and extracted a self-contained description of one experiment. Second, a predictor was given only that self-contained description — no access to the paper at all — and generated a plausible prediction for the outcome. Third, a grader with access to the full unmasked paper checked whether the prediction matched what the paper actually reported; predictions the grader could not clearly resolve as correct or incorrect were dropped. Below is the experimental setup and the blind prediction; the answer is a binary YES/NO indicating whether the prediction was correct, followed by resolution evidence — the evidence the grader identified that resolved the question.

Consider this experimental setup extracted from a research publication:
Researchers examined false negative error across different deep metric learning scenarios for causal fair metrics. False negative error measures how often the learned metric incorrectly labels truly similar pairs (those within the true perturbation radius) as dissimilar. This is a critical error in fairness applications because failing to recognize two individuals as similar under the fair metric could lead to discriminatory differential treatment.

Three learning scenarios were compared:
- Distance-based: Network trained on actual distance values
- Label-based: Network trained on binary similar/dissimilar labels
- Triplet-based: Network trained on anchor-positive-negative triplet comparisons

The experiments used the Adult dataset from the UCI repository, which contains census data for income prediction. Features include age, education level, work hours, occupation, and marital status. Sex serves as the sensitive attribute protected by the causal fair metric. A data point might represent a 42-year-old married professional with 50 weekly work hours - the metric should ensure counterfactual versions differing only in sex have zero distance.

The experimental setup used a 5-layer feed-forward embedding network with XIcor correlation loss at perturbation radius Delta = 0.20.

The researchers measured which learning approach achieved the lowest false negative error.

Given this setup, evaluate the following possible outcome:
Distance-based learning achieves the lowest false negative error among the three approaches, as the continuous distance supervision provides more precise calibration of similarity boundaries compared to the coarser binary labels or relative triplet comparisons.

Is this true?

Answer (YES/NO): NO